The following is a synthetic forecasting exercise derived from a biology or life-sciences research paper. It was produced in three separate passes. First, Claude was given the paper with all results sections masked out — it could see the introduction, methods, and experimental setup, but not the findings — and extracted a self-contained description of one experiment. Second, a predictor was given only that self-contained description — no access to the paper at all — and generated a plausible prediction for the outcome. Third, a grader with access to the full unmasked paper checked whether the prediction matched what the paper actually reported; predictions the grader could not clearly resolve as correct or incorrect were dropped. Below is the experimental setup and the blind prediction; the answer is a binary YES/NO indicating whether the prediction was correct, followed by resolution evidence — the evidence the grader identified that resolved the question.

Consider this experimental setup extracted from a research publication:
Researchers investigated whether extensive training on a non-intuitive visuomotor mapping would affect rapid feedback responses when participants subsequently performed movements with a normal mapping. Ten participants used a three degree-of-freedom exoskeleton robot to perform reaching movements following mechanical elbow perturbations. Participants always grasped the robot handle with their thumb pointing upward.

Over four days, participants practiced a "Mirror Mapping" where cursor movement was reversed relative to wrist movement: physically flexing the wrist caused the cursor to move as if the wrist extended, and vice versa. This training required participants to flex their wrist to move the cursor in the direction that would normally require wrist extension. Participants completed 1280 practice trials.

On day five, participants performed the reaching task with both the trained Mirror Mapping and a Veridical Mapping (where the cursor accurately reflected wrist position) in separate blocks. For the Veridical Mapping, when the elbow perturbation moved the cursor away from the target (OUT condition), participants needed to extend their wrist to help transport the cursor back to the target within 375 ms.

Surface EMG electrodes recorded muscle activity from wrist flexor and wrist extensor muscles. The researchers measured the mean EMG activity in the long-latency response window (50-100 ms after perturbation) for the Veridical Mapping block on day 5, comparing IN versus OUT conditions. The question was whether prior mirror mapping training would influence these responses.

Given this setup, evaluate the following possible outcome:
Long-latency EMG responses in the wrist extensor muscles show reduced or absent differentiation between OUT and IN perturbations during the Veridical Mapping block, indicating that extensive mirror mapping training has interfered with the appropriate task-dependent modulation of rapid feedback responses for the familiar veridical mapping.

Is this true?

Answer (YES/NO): NO